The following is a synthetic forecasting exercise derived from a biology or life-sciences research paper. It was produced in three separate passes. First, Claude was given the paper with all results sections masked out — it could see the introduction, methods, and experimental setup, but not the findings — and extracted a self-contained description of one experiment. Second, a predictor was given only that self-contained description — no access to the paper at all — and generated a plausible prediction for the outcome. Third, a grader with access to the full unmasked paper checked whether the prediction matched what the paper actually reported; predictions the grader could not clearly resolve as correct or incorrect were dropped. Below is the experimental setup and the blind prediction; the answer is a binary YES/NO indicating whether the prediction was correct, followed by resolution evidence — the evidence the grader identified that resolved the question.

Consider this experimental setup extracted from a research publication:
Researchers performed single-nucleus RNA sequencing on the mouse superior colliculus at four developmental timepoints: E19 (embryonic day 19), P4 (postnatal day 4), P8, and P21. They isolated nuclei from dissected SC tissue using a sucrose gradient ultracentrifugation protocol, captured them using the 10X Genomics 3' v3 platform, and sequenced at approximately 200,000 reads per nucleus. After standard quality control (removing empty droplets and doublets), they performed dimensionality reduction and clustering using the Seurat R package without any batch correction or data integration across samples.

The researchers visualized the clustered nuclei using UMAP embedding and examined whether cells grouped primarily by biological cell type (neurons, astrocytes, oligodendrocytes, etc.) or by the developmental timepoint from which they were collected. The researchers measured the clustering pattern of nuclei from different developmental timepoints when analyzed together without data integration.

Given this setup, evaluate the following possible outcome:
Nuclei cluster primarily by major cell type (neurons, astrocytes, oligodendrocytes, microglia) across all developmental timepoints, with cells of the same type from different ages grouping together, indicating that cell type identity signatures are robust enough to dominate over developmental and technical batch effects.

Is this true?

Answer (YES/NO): NO